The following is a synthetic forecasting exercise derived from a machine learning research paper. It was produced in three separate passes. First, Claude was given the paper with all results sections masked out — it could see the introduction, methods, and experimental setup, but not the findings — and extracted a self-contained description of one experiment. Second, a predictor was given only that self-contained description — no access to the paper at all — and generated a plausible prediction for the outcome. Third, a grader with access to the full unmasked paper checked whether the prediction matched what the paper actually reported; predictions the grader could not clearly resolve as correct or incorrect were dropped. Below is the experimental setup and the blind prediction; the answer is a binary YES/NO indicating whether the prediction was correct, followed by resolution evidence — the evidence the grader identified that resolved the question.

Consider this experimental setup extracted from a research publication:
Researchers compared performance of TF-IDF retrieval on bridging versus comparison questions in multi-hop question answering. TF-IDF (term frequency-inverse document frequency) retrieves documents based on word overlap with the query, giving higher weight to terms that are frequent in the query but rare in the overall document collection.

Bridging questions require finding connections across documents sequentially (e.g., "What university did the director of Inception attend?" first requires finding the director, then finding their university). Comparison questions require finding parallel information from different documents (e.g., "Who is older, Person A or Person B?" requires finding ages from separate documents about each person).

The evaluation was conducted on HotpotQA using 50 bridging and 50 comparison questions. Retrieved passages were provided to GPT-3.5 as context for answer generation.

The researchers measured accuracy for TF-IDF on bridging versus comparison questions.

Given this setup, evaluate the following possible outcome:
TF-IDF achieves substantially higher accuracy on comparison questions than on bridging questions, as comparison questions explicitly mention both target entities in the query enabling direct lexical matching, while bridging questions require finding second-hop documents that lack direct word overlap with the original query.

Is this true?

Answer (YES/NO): NO